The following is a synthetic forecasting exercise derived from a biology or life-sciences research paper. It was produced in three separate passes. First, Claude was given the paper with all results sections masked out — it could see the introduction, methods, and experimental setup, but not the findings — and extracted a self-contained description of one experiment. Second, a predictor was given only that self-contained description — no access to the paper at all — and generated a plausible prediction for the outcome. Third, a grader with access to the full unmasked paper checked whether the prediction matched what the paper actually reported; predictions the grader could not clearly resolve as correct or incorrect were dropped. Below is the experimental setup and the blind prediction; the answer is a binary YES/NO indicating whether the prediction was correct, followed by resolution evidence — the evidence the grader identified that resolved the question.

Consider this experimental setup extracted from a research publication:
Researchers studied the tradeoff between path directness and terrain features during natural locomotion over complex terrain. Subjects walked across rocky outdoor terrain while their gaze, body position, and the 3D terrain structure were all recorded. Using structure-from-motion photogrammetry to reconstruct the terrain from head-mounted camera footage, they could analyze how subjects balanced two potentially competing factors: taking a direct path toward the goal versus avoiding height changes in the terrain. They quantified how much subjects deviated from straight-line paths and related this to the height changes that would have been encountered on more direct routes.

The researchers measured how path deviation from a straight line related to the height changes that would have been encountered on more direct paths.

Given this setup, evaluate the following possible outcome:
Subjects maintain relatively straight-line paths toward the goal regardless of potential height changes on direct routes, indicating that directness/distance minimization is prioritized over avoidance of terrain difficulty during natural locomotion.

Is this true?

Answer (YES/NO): NO